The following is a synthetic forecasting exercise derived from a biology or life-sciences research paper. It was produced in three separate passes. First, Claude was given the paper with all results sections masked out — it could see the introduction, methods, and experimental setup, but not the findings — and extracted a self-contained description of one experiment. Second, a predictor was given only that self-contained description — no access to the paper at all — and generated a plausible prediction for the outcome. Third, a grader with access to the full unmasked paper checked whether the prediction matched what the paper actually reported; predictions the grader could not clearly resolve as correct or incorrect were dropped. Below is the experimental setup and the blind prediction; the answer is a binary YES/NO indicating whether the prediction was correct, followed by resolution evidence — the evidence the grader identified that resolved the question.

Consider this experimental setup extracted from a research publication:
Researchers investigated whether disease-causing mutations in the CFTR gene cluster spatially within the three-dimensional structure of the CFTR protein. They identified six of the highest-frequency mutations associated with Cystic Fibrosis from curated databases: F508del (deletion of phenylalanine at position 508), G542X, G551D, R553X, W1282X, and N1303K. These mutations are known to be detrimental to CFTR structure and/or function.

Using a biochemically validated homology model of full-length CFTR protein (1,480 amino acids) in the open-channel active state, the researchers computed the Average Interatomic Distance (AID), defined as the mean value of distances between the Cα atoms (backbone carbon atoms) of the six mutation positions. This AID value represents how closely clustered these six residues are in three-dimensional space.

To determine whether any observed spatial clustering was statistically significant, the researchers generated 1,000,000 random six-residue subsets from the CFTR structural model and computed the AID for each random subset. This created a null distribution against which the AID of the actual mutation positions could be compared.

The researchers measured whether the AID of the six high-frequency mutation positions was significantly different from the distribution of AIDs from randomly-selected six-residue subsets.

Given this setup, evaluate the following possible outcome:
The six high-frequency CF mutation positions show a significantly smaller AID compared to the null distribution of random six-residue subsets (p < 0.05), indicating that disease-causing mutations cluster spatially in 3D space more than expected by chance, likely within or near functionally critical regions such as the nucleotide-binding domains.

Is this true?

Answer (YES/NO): YES